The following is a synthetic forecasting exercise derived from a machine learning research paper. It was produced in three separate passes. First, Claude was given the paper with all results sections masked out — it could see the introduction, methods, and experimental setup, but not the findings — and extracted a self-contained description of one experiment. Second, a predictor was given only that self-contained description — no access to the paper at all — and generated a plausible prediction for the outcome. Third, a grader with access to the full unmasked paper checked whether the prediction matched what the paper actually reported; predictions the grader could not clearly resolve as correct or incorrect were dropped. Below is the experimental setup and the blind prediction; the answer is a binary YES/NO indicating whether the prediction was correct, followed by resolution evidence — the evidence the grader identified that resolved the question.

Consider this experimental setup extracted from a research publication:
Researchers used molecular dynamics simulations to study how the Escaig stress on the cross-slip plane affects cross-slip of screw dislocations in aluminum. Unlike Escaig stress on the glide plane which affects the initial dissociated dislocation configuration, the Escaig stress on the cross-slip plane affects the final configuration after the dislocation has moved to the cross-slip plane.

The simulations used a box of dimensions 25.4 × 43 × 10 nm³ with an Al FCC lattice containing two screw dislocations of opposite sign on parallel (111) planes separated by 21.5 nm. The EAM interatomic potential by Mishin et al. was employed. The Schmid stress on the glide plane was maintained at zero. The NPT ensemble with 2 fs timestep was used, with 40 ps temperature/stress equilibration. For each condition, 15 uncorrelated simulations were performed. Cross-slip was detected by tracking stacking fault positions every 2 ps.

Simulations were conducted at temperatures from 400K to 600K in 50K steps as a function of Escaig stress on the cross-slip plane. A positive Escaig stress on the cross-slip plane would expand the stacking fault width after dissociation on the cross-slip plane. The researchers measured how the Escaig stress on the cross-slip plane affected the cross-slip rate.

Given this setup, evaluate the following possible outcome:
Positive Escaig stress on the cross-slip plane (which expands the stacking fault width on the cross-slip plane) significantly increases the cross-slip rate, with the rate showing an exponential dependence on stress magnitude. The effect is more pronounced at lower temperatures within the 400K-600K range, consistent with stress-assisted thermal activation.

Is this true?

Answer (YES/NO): NO